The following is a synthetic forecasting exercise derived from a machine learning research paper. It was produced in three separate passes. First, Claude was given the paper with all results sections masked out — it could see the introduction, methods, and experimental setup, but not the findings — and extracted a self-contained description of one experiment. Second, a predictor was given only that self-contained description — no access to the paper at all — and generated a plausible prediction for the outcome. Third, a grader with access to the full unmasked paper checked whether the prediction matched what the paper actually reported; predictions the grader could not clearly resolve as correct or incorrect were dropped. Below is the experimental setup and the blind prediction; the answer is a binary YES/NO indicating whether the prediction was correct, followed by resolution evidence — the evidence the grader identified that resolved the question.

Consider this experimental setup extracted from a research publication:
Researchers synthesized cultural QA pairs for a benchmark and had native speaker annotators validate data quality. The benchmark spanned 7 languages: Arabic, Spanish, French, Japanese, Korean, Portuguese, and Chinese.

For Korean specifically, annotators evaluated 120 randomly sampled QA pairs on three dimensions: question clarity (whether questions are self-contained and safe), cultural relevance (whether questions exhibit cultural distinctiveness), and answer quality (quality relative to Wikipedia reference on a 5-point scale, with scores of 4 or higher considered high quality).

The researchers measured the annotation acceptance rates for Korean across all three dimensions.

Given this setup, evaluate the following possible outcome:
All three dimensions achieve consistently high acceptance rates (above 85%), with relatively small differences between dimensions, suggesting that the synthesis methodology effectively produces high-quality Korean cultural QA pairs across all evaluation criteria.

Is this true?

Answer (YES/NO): NO